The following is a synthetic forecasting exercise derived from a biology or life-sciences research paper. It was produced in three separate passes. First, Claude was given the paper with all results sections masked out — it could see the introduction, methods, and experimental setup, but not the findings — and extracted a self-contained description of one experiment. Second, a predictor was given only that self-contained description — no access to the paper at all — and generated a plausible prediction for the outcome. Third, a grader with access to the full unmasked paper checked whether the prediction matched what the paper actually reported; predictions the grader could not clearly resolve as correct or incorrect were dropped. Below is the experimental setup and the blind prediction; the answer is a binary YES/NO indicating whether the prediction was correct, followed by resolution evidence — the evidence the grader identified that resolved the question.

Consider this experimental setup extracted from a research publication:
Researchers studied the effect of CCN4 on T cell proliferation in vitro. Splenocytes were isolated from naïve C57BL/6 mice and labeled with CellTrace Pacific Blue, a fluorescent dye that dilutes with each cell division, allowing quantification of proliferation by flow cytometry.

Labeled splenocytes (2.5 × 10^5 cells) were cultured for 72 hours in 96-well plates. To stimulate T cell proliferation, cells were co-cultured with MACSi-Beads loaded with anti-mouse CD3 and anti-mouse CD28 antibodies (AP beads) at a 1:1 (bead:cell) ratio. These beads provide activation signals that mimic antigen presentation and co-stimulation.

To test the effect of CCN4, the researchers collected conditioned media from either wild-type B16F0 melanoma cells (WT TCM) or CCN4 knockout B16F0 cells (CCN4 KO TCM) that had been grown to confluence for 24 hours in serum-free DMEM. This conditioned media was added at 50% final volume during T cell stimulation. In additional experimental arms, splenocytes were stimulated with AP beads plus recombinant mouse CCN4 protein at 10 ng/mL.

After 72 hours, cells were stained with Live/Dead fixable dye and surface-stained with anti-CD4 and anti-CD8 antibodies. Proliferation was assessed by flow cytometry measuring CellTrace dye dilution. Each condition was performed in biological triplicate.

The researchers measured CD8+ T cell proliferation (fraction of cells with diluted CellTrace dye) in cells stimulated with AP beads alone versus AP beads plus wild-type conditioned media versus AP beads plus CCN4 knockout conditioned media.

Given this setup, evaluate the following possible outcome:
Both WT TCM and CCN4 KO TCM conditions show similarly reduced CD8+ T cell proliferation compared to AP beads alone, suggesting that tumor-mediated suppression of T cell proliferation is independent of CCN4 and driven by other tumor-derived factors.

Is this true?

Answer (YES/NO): YES